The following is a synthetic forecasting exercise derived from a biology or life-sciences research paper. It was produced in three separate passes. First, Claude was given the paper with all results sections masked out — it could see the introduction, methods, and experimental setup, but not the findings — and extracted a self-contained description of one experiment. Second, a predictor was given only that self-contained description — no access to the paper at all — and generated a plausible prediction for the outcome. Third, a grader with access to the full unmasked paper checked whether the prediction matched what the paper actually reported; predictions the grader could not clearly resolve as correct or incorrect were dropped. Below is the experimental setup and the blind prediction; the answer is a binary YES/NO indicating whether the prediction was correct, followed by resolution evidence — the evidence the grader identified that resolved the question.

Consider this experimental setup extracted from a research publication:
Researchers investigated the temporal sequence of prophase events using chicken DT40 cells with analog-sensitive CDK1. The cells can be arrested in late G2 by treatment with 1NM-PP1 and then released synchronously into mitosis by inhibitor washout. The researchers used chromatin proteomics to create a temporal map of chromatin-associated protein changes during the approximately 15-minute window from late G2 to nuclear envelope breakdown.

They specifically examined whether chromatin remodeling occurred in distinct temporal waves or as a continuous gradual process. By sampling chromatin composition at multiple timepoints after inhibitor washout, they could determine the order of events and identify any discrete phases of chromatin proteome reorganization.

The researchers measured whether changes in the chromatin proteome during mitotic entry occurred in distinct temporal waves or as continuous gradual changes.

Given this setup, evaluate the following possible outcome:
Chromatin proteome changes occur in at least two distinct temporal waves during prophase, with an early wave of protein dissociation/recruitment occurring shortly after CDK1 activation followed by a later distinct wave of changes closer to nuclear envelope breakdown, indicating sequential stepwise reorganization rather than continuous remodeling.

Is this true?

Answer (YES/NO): YES